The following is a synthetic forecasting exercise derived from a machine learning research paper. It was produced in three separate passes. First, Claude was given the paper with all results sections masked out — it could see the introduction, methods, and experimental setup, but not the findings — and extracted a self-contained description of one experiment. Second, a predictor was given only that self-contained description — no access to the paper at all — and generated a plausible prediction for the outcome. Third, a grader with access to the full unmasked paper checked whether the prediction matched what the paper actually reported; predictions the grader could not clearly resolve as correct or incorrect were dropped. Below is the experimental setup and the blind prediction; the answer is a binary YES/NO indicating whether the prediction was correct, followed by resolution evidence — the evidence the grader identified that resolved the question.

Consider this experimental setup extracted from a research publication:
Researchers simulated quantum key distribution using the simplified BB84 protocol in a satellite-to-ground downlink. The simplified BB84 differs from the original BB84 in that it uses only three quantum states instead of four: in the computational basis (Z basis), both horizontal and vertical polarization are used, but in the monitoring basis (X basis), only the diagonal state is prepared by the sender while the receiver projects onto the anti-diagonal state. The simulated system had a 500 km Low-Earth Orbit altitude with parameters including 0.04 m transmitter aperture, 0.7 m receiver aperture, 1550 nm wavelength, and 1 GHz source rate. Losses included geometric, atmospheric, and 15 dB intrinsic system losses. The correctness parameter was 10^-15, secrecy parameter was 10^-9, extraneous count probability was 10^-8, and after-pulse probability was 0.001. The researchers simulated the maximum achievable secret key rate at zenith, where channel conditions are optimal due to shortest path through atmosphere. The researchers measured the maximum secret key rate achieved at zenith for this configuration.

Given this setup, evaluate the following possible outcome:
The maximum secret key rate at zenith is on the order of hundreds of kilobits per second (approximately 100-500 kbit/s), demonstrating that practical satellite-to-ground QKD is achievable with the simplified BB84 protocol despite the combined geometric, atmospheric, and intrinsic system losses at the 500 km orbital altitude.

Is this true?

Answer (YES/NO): NO